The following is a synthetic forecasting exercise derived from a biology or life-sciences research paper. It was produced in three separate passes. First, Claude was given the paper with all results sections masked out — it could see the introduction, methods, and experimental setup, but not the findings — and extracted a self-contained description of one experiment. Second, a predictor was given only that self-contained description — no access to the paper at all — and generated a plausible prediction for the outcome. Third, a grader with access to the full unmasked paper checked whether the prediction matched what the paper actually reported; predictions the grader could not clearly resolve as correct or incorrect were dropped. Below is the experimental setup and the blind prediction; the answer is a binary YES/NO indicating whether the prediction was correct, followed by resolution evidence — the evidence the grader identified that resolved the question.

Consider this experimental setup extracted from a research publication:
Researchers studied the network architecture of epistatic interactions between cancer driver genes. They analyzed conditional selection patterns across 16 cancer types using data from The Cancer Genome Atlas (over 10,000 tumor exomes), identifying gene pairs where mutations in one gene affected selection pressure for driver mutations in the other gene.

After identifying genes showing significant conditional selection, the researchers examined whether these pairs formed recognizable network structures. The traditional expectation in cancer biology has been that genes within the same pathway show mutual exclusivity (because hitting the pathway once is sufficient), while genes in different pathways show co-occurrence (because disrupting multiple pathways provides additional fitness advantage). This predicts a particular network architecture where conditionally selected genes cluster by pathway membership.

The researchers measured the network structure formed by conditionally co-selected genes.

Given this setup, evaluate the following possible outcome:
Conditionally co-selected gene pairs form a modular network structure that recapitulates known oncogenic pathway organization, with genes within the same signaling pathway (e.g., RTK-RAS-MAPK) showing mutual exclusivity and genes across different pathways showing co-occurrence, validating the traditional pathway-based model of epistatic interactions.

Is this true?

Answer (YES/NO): NO